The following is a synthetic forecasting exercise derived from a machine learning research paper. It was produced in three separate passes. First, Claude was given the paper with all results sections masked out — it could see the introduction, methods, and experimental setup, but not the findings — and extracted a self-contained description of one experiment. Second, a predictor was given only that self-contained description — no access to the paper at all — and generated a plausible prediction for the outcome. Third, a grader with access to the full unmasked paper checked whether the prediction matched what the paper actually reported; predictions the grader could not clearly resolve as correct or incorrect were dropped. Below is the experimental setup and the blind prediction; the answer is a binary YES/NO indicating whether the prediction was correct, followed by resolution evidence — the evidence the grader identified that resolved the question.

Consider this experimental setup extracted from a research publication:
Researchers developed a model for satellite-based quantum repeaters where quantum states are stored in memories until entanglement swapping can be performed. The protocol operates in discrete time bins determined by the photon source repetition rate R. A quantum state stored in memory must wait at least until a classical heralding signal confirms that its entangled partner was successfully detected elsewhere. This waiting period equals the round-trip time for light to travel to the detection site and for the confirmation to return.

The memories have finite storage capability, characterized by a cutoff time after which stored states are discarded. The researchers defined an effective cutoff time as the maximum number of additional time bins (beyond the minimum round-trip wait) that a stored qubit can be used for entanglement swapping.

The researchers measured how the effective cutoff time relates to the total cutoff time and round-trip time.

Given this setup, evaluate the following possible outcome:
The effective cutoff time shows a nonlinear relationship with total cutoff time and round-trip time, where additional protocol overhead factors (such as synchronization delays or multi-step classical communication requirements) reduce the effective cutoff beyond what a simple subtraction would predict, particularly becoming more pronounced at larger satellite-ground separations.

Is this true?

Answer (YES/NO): NO